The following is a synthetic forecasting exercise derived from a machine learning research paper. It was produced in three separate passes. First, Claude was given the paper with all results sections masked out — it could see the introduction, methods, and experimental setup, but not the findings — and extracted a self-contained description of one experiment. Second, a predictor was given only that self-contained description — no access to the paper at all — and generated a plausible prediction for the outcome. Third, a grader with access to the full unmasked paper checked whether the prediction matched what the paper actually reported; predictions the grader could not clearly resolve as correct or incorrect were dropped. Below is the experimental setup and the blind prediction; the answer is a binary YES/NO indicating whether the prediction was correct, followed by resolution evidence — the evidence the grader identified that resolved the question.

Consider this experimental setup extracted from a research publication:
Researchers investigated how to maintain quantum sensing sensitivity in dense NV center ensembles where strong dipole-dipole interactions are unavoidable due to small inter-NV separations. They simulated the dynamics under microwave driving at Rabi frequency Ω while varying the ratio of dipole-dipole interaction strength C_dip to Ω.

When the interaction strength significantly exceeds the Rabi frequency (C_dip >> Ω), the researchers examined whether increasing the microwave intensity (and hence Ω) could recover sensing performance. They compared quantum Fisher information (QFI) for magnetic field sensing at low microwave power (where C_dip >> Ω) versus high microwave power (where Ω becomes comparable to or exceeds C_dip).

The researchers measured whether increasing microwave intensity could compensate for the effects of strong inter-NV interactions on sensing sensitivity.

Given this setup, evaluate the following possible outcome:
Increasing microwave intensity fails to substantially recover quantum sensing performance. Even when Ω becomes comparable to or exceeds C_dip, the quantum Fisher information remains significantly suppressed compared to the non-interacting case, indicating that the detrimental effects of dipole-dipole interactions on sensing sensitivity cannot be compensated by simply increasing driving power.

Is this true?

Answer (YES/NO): NO